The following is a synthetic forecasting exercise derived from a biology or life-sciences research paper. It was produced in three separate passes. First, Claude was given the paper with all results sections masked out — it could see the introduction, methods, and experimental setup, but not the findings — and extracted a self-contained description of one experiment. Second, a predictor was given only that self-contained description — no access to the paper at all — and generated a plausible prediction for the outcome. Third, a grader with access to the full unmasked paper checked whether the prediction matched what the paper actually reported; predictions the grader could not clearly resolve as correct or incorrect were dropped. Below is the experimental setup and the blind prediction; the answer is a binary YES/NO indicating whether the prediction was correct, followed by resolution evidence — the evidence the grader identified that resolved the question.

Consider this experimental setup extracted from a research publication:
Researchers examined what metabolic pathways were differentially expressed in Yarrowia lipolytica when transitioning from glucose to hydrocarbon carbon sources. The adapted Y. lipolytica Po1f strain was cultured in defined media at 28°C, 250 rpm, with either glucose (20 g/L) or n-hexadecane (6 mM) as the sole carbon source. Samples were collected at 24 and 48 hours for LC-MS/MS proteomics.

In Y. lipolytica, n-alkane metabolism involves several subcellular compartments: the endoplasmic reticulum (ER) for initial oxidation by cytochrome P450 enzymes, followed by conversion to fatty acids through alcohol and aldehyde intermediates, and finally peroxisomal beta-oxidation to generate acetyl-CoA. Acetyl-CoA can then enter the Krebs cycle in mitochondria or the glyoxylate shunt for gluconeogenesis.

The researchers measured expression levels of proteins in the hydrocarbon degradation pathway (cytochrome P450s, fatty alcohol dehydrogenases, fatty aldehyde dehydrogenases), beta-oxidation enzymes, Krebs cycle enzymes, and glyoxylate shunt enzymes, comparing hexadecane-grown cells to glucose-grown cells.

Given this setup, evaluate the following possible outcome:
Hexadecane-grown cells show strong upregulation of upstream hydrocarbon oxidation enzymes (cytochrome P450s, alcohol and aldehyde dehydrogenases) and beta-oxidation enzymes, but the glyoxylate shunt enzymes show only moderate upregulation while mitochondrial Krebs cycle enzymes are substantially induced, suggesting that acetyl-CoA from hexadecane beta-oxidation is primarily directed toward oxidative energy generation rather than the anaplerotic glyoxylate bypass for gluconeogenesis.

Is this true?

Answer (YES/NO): NO